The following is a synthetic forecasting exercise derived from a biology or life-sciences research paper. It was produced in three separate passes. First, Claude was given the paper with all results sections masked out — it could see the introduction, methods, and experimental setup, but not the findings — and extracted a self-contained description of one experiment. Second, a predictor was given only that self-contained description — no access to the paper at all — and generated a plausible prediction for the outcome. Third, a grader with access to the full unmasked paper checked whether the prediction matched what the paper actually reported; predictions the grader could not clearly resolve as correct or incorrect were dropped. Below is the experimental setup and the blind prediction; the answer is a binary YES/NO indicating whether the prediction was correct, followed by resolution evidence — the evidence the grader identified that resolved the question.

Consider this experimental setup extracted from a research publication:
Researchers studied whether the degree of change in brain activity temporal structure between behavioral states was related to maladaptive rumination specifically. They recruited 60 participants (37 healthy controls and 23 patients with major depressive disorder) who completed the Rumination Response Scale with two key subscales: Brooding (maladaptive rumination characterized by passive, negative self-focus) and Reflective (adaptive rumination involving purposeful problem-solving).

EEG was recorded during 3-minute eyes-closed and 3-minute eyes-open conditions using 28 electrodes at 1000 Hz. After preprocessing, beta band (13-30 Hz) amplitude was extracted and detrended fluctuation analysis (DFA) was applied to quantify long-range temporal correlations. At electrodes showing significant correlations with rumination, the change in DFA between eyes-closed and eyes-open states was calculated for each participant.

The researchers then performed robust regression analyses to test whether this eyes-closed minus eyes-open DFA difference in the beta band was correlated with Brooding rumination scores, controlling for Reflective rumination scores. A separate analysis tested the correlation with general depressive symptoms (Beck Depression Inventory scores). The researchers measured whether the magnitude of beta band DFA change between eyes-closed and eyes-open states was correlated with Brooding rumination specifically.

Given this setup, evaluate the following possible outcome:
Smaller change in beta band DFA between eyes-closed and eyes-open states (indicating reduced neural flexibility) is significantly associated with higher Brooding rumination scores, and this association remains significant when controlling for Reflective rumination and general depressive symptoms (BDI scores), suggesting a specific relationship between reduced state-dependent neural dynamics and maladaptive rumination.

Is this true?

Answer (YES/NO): NO